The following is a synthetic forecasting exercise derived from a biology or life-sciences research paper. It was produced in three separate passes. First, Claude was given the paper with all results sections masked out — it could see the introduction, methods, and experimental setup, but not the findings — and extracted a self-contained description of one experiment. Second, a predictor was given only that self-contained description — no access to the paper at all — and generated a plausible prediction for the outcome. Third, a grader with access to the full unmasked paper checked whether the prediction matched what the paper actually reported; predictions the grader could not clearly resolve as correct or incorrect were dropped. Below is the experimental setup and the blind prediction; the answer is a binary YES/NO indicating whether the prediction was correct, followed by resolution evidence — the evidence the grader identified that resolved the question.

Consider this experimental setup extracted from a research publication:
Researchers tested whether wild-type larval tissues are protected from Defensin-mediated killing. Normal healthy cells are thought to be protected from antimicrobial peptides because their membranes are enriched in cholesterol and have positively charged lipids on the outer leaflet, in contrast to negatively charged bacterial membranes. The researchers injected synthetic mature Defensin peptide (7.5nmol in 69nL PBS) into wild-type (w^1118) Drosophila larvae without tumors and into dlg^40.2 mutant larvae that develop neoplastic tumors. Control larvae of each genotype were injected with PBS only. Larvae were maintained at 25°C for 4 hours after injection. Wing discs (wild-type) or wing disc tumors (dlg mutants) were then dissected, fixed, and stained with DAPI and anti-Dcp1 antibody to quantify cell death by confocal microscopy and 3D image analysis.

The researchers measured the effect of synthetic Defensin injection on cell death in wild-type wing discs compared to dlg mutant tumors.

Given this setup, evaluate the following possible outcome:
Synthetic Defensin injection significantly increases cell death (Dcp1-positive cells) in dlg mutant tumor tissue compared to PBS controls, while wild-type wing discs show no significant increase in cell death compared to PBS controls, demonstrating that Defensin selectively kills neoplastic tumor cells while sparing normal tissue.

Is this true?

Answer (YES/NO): YES